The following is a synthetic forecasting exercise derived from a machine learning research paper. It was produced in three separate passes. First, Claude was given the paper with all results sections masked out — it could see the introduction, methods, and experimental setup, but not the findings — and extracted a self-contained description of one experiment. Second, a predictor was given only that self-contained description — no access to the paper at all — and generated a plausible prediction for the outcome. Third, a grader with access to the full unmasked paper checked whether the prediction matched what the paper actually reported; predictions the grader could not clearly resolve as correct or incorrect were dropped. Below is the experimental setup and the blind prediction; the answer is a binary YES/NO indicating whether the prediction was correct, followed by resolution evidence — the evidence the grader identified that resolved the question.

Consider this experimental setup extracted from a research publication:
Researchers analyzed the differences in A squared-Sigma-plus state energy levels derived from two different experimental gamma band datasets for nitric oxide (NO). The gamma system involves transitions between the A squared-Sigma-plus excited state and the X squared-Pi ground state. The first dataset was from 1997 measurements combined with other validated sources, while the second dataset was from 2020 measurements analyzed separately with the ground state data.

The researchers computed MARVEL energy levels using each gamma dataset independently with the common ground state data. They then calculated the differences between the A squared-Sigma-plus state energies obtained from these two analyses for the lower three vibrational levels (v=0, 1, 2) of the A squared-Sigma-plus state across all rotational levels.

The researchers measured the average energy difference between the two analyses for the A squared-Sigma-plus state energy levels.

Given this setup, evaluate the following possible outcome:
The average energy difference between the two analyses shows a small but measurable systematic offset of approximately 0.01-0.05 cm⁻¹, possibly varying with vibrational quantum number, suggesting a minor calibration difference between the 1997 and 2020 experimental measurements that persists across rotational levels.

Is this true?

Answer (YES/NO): NO